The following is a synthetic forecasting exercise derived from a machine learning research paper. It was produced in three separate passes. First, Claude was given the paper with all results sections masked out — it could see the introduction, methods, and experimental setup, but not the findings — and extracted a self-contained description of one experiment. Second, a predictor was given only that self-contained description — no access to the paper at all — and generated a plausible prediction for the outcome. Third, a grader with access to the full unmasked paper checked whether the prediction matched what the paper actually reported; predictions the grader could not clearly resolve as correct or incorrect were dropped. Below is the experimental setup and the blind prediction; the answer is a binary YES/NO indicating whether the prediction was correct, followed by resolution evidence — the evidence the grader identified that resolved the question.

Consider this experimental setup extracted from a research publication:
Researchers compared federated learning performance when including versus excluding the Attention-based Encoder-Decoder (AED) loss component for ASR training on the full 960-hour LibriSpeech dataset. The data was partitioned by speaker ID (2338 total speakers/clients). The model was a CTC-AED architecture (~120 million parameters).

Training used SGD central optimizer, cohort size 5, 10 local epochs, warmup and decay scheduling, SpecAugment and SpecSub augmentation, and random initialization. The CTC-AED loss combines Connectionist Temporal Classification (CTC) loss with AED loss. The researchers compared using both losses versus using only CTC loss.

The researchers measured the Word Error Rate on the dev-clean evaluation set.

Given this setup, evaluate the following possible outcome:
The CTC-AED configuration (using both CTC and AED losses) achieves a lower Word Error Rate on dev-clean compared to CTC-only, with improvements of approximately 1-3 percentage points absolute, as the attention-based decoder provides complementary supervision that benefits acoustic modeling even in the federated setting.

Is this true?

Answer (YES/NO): NO